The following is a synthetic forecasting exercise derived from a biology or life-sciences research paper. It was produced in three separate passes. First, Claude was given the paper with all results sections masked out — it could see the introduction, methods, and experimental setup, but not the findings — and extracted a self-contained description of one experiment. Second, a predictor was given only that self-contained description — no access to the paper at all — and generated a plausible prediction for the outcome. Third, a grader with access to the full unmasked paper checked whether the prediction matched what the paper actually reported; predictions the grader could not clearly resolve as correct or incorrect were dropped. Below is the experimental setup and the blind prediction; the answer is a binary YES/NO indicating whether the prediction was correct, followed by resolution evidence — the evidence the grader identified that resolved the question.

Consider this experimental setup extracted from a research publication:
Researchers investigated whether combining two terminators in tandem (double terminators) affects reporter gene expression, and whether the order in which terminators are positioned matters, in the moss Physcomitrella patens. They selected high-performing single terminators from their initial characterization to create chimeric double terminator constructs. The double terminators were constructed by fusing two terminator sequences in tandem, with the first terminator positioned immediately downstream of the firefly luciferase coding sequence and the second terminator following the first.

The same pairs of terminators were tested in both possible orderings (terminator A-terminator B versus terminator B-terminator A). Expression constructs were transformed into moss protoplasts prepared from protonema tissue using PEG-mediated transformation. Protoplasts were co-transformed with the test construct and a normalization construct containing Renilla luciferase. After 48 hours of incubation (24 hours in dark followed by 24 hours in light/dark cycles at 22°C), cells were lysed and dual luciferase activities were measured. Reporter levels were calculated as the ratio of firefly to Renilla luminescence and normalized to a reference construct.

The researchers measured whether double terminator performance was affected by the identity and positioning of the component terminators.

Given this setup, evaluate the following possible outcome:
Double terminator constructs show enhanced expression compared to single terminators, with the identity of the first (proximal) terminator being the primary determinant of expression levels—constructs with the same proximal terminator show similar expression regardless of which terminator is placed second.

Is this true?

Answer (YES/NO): NO